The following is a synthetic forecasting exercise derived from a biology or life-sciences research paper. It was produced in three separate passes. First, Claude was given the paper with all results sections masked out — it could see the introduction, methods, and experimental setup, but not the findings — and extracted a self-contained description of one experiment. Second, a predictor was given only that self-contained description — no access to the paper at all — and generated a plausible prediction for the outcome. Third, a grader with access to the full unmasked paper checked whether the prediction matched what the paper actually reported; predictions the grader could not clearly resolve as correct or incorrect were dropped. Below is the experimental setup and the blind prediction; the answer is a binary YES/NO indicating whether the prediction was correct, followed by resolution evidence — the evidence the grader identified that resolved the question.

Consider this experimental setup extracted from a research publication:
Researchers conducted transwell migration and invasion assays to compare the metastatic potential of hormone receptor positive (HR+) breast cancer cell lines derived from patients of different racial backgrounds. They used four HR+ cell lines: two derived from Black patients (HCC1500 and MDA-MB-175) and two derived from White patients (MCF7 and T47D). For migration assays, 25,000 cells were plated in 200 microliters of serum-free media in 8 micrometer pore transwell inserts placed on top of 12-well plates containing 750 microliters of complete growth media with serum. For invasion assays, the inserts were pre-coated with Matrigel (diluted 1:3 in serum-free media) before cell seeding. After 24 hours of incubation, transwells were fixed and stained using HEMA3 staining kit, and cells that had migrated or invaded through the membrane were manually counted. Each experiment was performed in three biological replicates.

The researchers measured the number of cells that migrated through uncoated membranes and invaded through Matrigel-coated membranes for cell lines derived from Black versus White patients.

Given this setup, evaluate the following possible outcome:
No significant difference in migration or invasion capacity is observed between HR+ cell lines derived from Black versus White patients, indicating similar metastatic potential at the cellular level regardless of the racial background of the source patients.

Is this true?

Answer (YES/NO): NO